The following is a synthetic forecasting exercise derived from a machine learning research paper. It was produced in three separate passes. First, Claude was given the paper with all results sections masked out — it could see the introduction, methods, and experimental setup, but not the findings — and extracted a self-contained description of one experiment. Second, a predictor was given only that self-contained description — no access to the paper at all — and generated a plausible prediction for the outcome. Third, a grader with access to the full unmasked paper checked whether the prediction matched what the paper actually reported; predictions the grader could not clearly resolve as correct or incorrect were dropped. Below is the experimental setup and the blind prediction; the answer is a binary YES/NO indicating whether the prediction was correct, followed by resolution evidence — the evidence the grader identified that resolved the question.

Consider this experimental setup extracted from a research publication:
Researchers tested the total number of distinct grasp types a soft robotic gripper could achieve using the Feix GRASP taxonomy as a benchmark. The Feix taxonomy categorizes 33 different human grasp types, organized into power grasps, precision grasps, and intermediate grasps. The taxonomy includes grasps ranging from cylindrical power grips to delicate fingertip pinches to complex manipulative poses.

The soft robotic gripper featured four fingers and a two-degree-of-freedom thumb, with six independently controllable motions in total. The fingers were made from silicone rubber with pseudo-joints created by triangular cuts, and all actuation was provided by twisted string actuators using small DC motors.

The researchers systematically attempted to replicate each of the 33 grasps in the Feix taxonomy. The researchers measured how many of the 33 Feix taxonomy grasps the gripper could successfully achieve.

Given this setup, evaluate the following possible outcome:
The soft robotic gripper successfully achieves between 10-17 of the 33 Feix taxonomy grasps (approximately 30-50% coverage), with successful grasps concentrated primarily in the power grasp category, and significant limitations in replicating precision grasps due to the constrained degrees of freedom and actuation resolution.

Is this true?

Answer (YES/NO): NO